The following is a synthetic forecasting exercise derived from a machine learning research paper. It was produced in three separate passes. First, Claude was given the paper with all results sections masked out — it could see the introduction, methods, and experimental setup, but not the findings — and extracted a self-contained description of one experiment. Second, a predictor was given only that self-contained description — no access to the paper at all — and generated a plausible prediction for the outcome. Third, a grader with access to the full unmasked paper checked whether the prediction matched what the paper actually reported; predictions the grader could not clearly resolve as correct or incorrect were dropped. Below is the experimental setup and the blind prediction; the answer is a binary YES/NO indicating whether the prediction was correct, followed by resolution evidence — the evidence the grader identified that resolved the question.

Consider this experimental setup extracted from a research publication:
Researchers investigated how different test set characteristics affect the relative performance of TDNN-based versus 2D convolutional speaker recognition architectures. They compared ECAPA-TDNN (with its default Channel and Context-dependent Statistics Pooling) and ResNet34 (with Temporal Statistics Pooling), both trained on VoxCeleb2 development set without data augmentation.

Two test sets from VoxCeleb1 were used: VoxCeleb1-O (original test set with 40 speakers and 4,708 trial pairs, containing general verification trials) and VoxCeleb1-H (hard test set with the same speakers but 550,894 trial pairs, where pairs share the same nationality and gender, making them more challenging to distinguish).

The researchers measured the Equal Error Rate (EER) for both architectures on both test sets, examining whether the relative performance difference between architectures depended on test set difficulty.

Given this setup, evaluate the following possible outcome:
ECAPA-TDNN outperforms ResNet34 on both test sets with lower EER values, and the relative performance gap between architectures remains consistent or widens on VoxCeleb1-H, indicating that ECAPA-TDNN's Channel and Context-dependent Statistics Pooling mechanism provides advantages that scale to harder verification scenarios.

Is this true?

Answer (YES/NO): NO